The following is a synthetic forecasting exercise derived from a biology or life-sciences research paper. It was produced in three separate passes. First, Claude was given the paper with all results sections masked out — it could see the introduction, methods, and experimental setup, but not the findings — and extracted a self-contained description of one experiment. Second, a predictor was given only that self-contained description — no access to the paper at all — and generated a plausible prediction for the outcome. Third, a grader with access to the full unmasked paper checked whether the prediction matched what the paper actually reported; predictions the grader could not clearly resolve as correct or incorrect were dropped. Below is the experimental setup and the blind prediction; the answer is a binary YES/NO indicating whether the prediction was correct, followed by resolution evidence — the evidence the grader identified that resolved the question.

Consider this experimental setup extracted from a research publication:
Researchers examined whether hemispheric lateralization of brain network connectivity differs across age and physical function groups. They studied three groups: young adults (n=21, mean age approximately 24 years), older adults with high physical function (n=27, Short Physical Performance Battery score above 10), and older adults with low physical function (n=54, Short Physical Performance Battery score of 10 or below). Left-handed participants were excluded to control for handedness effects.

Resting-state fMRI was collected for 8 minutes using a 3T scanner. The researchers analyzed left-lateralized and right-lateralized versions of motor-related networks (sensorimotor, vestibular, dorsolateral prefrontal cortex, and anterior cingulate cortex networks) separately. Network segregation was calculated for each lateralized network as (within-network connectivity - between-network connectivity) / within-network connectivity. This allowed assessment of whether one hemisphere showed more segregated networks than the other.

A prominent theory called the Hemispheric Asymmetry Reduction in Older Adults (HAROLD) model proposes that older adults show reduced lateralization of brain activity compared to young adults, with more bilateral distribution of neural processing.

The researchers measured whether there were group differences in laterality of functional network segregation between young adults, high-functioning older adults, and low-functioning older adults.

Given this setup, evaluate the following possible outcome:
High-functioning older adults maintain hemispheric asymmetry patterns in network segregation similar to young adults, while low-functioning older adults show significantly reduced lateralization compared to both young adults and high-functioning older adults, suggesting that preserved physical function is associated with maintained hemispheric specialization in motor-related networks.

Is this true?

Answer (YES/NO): NO